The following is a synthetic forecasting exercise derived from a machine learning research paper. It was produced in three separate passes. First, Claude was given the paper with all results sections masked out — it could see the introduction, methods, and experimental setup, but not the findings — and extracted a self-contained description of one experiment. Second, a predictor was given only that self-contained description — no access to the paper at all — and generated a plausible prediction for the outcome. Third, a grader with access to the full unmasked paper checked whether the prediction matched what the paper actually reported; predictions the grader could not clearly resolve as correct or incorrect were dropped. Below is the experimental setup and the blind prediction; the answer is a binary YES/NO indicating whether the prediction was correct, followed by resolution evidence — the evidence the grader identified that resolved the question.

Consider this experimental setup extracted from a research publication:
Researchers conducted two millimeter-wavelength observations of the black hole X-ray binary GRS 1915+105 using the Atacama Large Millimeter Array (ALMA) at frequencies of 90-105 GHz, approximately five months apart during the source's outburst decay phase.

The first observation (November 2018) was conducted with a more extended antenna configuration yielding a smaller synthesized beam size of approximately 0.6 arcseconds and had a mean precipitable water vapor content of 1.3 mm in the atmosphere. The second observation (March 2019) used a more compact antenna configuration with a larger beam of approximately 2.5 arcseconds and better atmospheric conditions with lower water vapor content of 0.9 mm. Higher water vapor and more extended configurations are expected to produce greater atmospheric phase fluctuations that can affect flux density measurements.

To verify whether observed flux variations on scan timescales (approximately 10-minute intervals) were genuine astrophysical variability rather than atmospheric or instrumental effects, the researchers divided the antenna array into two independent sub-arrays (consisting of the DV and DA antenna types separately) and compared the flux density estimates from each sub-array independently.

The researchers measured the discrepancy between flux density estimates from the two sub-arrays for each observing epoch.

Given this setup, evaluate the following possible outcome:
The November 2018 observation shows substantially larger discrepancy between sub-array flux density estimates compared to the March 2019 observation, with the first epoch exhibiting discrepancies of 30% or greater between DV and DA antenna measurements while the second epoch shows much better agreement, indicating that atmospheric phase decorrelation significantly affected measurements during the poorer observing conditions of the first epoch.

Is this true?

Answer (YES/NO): NO